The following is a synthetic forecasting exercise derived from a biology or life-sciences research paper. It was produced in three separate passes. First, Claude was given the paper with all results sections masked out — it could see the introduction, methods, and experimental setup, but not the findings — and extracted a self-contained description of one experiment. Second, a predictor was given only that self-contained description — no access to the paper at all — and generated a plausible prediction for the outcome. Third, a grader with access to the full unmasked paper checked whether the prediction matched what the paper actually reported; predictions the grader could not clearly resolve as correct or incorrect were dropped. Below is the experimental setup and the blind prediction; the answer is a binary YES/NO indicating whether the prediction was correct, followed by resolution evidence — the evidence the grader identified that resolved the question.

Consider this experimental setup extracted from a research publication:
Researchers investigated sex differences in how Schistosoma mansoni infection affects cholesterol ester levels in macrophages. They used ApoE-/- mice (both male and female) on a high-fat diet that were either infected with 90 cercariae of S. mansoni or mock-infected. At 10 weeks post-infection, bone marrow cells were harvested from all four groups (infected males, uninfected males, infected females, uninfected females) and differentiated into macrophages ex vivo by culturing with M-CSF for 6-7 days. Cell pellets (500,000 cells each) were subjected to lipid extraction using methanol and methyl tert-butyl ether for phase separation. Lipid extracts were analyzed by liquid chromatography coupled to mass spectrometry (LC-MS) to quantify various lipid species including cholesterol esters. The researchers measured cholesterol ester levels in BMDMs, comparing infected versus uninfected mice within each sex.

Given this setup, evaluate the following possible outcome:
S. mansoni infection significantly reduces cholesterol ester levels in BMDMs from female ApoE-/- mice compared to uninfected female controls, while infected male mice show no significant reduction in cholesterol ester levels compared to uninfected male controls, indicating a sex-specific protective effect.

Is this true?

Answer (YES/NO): NO